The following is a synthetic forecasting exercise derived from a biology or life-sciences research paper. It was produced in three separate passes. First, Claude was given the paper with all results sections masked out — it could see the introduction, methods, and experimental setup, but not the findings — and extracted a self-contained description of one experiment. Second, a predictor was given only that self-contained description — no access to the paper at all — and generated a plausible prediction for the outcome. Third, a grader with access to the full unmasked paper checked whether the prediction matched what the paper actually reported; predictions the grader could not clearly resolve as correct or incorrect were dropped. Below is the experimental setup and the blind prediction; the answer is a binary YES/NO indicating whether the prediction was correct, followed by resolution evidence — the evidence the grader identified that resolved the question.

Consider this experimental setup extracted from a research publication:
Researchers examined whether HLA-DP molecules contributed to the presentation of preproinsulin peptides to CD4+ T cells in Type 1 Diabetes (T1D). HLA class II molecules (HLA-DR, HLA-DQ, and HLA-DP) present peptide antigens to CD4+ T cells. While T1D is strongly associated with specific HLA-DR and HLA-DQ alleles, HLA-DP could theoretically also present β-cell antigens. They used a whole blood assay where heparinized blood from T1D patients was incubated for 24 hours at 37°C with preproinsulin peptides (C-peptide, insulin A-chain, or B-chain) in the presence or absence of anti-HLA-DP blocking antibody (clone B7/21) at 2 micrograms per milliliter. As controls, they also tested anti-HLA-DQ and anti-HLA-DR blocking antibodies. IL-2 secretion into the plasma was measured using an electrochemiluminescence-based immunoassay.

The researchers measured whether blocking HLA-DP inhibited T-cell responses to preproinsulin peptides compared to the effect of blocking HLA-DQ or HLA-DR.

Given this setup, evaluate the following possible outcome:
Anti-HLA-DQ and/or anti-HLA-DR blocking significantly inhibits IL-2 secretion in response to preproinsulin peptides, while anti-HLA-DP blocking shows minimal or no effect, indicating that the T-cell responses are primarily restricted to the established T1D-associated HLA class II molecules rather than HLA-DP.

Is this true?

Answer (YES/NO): NO